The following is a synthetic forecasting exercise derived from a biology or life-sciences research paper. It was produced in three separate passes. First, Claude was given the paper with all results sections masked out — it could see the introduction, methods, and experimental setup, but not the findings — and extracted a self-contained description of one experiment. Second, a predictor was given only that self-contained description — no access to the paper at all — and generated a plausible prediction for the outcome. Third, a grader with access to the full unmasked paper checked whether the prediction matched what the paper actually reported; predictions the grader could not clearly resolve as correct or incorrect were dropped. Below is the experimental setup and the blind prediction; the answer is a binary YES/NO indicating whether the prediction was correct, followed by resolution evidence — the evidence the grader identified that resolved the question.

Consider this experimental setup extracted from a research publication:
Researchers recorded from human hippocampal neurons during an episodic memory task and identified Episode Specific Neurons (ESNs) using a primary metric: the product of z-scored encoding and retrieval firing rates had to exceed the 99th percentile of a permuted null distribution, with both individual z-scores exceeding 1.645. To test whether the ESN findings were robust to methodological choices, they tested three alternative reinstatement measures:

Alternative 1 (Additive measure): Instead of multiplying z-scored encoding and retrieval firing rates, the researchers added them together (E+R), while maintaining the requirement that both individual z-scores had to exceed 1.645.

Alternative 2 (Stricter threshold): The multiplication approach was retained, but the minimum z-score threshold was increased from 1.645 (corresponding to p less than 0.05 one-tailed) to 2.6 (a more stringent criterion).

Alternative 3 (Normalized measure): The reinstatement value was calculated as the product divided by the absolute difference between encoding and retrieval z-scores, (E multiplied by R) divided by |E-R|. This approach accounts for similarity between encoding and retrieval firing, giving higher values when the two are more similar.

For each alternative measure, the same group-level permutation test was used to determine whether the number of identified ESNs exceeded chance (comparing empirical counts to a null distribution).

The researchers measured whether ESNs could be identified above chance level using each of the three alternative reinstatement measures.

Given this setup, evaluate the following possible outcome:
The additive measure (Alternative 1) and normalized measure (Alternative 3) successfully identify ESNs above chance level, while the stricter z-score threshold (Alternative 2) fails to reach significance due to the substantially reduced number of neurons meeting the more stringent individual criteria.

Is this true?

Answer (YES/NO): NO